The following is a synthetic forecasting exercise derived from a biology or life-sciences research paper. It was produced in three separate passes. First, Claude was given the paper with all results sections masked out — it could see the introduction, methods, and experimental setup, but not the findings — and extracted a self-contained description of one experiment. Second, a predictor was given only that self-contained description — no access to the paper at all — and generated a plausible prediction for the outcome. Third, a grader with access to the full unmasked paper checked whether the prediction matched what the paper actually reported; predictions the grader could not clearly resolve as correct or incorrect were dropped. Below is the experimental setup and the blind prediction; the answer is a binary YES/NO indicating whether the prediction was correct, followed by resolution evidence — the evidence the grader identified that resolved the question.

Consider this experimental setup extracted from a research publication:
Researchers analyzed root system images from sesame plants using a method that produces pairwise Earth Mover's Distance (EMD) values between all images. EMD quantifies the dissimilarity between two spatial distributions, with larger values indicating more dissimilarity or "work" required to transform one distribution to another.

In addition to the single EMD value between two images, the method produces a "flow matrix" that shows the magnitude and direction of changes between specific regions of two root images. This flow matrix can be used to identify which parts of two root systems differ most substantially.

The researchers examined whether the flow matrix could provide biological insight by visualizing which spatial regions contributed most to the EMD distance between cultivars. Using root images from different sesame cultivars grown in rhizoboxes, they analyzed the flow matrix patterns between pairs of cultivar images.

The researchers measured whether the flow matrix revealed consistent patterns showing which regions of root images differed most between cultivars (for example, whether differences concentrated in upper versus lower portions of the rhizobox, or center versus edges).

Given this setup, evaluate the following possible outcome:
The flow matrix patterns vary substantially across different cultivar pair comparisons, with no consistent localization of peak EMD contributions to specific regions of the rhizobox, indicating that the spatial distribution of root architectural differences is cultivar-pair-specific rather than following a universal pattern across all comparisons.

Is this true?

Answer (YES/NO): YES